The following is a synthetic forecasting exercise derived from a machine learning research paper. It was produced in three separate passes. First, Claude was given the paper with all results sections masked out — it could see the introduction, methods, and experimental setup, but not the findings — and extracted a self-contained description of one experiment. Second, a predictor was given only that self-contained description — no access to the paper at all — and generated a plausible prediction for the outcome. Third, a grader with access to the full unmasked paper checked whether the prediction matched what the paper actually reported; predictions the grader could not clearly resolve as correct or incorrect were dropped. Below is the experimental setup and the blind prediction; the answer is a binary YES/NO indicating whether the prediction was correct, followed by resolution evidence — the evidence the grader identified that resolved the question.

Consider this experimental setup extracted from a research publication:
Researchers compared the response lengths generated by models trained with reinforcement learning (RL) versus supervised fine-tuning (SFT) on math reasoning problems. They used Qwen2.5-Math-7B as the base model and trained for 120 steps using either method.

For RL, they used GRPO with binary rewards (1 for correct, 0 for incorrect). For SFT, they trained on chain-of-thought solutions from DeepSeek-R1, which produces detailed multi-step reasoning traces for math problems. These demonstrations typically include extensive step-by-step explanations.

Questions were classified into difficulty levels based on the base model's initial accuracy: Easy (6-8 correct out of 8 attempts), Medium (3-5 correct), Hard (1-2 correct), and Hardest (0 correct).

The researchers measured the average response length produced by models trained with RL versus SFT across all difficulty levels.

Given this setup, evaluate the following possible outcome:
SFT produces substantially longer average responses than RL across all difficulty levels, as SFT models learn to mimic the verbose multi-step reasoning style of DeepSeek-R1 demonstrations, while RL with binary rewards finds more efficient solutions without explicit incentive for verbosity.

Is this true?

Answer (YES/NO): YES